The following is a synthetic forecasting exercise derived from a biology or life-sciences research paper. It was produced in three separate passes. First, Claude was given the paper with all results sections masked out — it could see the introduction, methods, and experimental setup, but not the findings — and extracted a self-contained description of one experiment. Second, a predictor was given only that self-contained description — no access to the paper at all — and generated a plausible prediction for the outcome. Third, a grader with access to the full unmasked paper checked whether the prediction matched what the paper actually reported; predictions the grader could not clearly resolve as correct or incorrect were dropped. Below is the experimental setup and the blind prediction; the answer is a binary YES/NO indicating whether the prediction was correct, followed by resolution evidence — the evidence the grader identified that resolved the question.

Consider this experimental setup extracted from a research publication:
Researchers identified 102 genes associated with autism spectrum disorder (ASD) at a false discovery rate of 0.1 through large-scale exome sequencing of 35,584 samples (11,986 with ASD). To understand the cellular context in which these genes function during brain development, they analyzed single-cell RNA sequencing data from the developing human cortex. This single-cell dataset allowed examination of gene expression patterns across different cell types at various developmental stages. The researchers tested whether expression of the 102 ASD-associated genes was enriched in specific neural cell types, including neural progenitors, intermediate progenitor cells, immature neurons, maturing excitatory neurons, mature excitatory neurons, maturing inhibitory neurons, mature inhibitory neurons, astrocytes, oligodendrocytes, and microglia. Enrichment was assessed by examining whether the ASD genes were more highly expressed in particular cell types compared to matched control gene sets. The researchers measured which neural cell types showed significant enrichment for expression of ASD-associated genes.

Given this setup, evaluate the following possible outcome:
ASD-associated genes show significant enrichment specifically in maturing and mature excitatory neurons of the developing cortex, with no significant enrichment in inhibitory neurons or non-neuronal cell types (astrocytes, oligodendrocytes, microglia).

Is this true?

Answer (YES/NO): NO